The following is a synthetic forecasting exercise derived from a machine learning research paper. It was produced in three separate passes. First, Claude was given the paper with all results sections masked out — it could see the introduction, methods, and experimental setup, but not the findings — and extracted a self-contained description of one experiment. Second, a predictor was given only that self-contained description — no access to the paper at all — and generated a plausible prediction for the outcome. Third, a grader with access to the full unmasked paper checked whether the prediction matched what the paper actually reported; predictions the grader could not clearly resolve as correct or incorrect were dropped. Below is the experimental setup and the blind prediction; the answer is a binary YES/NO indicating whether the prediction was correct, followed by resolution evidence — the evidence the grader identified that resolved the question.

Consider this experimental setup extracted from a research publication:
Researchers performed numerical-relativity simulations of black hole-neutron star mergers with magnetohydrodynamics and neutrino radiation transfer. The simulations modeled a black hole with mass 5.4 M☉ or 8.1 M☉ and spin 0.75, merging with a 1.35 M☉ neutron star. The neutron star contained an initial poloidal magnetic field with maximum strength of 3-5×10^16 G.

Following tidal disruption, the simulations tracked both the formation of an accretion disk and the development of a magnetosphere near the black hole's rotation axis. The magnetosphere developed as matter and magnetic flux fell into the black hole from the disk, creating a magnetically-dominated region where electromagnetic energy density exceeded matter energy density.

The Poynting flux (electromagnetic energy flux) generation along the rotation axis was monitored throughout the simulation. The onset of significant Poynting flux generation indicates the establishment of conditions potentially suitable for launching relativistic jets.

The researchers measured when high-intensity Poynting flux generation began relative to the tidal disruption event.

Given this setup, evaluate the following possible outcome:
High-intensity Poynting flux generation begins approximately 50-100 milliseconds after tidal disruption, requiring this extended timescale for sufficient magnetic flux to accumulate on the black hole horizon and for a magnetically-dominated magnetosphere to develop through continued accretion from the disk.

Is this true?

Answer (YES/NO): NO